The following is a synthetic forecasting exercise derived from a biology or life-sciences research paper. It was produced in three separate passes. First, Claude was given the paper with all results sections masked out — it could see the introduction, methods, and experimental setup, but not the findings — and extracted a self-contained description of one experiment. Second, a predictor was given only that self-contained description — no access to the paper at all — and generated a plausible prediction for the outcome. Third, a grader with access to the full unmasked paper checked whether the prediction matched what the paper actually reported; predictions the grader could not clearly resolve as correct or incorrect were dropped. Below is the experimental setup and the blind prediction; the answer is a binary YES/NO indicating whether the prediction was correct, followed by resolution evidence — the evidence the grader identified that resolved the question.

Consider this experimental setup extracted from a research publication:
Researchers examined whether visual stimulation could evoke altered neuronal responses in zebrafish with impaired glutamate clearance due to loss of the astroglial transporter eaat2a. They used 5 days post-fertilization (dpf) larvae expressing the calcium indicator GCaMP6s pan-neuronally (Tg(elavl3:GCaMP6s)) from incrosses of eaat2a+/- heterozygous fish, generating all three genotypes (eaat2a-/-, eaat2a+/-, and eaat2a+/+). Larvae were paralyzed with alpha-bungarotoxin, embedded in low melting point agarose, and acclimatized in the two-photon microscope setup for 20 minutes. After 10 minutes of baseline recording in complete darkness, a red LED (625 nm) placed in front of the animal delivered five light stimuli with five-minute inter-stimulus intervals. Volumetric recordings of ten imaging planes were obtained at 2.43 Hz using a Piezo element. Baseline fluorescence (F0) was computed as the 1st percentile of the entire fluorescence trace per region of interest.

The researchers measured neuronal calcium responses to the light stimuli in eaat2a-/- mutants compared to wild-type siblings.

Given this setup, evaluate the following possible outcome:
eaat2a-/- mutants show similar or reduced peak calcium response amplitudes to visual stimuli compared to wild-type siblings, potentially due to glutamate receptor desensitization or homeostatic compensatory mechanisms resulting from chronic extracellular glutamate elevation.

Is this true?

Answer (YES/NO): NO